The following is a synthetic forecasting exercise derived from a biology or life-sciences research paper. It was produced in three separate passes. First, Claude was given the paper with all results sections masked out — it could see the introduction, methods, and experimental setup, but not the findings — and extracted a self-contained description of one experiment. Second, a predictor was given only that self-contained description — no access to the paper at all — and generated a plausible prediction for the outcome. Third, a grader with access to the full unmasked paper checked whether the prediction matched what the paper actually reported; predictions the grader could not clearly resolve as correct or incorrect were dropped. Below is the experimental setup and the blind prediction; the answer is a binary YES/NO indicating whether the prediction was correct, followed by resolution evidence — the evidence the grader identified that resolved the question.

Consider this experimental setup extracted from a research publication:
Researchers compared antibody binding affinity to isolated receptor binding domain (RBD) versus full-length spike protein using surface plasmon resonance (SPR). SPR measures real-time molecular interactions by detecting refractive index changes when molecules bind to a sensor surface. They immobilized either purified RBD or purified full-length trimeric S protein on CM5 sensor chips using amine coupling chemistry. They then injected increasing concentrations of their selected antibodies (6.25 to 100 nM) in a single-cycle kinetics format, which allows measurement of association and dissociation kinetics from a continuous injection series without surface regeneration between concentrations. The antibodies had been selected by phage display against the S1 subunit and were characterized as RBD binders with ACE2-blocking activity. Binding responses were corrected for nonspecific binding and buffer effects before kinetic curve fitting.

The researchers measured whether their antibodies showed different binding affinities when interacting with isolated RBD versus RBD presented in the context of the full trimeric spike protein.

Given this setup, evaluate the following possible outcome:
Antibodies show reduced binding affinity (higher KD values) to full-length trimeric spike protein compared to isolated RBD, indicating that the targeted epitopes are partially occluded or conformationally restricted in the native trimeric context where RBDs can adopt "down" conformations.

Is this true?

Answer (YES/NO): NO